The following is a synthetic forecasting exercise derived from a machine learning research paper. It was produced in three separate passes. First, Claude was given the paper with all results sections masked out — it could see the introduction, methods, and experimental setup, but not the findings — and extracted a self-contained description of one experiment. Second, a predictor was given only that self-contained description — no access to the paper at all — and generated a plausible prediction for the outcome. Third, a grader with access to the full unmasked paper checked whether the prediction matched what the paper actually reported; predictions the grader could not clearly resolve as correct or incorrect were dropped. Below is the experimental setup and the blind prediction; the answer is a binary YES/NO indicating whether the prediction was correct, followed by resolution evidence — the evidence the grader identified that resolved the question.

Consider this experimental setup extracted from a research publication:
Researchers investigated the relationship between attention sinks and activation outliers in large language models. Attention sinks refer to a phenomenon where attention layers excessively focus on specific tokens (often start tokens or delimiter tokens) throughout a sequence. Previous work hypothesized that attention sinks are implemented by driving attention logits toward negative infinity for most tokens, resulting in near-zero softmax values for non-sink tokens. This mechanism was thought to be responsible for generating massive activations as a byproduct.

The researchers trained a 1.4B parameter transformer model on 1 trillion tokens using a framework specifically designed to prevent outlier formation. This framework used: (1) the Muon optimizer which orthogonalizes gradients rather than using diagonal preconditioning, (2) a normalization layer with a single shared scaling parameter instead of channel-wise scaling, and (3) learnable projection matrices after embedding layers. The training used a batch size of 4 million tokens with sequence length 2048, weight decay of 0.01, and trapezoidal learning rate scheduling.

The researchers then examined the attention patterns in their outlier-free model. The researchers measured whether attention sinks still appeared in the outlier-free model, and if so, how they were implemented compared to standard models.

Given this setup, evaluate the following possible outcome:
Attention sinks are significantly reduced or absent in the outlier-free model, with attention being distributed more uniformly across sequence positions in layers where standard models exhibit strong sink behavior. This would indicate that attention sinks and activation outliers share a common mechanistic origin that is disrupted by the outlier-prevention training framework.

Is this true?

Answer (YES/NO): NO